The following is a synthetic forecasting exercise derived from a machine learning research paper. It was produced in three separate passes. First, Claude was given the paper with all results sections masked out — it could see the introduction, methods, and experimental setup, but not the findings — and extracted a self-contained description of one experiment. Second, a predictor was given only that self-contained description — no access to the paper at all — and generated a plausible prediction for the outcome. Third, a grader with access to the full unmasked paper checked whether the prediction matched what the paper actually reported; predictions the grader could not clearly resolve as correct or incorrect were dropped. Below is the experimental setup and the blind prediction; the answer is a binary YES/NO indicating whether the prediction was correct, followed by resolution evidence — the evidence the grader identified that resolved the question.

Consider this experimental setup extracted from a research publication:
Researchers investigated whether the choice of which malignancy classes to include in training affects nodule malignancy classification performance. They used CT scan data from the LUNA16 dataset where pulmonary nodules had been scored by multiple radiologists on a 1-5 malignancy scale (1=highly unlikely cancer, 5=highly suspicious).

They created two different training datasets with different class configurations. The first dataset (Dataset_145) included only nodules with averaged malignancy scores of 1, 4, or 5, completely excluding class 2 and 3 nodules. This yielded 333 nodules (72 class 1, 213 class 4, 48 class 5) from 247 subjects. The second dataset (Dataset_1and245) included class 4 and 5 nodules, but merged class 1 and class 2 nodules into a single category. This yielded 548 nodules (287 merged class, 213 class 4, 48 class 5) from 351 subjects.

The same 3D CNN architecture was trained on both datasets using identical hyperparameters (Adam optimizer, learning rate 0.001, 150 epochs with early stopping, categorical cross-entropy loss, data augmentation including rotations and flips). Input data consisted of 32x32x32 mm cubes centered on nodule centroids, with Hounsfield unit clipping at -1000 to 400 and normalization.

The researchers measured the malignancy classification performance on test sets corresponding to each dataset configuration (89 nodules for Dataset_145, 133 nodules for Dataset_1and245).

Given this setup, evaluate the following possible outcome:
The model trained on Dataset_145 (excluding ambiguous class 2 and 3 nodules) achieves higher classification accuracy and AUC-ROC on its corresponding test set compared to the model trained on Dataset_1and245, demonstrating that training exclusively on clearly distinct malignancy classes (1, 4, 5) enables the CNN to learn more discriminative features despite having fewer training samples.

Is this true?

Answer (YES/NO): NO